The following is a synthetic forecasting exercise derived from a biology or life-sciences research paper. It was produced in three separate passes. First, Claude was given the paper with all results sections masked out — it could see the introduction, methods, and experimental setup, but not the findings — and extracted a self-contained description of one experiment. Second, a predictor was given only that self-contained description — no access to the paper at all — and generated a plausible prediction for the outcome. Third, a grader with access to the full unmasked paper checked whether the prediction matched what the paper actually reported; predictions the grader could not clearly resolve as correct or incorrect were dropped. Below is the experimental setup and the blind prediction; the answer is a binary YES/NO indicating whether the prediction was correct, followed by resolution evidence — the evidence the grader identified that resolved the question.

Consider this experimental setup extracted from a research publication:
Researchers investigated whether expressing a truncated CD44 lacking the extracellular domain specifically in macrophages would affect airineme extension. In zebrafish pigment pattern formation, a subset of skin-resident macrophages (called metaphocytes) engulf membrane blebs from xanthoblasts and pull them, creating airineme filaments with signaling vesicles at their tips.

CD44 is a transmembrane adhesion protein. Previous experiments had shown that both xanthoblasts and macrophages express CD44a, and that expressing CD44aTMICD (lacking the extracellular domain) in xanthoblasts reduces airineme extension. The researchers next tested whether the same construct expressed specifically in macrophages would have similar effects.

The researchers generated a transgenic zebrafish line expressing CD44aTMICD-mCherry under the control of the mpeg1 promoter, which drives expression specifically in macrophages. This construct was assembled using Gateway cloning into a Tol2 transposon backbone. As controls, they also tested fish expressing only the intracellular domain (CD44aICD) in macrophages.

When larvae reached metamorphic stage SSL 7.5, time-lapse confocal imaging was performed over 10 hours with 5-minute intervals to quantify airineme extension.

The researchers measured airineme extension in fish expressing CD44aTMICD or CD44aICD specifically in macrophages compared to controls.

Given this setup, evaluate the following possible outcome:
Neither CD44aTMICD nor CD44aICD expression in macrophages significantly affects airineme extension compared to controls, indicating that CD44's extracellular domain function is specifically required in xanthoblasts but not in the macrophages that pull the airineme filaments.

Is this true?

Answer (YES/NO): NO